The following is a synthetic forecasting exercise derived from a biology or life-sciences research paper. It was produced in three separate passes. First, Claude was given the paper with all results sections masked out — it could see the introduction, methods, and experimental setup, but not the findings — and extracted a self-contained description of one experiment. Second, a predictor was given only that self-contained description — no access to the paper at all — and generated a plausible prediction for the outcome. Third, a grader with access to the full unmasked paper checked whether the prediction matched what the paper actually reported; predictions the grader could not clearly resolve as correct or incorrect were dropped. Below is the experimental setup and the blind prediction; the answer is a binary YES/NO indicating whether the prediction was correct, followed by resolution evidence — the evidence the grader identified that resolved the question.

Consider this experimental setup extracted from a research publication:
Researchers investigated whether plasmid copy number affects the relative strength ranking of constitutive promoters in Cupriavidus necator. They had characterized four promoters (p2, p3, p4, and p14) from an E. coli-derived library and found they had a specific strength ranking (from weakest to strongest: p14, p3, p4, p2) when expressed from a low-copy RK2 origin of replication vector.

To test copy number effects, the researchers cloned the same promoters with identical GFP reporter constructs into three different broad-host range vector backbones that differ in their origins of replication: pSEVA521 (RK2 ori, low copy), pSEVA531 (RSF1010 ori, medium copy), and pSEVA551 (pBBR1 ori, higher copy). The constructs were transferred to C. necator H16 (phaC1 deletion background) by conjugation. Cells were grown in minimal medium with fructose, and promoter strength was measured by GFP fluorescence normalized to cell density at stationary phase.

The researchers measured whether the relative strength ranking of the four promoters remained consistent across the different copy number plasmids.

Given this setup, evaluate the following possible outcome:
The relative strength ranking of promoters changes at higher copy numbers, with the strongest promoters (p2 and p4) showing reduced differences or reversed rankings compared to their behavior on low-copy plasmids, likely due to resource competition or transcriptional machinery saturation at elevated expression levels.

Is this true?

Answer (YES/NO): NO